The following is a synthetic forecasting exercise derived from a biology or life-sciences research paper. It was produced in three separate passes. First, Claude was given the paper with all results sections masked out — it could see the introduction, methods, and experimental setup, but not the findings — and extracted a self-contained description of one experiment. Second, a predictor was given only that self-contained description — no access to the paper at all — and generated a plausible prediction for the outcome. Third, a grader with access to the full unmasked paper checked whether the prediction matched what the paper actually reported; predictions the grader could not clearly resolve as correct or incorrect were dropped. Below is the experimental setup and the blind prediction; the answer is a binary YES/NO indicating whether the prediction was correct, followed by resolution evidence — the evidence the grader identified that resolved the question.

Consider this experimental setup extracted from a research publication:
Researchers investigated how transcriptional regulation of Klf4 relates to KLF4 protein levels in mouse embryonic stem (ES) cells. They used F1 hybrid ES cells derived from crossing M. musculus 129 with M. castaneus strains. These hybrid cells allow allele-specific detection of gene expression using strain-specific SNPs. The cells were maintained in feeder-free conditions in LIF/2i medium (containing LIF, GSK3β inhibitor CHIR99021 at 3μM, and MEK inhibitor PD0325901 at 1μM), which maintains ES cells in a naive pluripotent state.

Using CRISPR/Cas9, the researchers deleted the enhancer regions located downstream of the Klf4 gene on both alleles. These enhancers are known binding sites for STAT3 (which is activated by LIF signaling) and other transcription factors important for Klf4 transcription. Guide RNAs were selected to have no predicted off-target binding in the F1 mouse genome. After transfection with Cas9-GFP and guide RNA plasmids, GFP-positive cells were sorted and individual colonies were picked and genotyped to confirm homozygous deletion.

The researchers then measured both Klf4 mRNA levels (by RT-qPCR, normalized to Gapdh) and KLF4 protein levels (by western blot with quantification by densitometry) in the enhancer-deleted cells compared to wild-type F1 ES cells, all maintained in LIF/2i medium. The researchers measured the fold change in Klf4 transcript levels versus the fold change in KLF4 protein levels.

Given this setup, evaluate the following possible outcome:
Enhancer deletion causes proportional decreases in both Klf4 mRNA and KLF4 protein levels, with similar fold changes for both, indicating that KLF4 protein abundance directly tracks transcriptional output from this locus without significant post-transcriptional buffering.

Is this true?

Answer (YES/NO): NO